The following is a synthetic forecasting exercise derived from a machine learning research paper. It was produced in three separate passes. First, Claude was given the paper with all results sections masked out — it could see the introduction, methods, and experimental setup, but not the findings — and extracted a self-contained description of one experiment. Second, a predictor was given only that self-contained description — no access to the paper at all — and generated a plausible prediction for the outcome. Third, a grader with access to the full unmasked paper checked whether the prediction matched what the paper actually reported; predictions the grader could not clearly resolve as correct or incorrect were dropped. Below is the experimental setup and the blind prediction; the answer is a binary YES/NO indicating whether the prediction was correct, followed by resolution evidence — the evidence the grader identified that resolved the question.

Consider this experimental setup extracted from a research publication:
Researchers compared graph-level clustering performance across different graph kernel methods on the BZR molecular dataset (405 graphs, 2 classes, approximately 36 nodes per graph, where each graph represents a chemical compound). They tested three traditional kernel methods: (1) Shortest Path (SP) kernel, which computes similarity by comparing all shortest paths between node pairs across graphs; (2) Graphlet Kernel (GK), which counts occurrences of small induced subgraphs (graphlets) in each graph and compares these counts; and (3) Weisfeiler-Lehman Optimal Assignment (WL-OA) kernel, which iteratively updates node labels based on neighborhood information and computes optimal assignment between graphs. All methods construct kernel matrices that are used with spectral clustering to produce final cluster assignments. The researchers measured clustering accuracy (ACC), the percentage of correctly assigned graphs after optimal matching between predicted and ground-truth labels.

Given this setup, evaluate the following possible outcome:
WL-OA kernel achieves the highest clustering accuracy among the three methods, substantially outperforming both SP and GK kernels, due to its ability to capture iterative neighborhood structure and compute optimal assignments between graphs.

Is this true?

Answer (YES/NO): NO